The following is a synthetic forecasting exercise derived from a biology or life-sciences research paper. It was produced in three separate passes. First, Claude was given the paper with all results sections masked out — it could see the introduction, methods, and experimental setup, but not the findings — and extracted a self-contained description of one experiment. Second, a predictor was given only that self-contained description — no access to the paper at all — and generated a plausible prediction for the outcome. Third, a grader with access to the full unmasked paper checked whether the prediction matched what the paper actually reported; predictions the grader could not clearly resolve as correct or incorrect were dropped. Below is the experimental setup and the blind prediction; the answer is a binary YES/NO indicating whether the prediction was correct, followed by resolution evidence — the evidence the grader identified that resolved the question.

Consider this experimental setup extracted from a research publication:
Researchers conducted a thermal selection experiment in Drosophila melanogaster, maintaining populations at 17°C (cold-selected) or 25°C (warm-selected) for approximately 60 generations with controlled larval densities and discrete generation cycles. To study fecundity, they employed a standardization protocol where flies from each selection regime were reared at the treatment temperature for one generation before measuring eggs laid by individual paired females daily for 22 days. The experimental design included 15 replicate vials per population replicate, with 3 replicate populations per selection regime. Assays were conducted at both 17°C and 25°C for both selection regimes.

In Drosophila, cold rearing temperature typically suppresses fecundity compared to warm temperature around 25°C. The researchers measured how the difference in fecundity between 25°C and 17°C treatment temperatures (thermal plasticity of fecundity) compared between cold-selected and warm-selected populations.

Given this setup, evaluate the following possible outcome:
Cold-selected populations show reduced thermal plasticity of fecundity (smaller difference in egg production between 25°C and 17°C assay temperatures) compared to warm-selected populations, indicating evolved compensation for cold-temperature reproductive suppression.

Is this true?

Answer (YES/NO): YES